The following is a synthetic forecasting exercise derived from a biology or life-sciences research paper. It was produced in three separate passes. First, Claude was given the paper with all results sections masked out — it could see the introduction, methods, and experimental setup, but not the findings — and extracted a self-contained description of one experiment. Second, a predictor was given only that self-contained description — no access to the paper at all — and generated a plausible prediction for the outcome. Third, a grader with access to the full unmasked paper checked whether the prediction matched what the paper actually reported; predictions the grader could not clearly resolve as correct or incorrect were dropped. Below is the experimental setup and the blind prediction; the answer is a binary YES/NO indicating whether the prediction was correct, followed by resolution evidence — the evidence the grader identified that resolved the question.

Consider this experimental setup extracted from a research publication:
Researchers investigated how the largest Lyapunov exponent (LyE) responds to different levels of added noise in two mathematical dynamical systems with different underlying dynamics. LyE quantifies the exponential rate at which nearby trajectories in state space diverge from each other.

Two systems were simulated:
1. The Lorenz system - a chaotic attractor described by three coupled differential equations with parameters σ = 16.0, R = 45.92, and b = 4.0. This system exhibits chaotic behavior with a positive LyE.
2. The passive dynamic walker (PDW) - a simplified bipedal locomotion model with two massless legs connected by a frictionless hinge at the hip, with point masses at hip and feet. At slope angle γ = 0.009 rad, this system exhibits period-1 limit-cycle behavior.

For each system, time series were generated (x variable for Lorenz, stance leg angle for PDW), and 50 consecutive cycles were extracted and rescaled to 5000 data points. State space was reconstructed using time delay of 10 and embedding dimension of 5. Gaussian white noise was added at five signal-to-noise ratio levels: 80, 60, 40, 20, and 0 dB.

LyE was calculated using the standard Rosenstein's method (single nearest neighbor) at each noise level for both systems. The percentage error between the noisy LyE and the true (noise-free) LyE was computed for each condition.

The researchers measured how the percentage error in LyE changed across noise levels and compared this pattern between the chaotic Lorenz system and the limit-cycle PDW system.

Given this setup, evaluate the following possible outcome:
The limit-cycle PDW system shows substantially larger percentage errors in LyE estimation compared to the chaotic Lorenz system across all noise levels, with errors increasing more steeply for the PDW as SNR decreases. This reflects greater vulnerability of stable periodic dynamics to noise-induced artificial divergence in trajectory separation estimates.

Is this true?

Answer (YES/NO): YES